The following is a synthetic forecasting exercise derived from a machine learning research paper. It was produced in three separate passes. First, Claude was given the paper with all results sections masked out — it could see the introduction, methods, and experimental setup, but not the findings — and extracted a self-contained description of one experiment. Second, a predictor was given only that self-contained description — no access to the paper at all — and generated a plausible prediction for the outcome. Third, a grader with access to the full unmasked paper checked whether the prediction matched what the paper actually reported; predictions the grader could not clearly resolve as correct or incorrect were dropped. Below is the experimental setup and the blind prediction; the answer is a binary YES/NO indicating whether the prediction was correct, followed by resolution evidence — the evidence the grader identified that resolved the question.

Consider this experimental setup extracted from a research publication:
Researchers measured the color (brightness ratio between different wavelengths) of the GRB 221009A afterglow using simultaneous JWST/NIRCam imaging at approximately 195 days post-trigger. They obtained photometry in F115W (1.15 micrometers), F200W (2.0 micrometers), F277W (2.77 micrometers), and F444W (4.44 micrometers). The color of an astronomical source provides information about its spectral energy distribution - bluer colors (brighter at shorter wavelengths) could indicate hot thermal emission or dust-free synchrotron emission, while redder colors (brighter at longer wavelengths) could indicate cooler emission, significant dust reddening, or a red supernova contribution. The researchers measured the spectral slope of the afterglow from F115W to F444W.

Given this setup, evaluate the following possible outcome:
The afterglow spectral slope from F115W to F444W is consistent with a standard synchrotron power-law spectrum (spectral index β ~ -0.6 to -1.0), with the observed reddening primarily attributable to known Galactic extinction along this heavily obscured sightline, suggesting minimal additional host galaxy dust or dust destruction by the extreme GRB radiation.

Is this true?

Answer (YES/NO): YES